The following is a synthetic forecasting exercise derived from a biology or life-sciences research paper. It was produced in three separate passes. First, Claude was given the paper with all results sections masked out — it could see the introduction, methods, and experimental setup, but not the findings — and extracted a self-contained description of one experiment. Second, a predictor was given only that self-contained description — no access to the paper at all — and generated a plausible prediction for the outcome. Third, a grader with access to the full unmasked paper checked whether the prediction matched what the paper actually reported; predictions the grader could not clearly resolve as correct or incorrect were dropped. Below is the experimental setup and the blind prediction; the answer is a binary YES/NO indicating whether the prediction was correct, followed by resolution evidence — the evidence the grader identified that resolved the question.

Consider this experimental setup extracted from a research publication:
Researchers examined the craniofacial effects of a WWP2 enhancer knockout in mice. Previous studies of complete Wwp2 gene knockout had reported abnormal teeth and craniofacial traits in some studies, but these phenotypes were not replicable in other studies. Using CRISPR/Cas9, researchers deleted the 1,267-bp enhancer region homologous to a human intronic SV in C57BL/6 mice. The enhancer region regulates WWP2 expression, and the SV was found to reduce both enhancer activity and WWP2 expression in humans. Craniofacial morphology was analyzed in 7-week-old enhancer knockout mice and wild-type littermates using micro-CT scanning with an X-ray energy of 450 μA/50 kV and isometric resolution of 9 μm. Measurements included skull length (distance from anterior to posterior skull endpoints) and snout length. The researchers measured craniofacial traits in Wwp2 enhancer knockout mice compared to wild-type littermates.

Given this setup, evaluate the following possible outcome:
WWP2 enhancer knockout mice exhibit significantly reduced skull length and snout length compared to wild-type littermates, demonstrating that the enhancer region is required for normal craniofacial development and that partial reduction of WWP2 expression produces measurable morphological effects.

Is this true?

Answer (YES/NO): YES